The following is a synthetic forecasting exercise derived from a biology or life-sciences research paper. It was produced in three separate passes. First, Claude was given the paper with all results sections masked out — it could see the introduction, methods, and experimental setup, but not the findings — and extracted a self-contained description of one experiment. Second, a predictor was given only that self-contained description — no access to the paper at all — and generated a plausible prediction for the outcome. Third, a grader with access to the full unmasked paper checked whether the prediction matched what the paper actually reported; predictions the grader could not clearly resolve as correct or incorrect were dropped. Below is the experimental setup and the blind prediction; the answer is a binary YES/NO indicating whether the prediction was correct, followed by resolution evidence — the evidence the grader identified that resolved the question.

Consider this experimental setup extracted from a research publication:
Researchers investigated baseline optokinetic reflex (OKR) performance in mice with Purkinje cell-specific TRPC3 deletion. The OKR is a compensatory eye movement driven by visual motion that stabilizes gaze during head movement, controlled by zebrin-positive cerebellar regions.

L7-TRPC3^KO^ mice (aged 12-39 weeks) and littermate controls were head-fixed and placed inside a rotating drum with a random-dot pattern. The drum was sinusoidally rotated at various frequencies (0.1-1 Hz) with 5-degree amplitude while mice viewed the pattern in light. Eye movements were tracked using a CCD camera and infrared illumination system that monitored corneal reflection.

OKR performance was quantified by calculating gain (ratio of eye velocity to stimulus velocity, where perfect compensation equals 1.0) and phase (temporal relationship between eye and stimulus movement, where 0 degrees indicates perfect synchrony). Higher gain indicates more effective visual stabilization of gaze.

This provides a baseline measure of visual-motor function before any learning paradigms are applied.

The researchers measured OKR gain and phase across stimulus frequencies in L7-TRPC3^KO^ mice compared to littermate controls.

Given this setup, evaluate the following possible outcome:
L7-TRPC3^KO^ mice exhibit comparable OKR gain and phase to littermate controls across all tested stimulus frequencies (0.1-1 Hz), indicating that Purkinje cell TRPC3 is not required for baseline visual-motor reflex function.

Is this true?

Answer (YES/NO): YES